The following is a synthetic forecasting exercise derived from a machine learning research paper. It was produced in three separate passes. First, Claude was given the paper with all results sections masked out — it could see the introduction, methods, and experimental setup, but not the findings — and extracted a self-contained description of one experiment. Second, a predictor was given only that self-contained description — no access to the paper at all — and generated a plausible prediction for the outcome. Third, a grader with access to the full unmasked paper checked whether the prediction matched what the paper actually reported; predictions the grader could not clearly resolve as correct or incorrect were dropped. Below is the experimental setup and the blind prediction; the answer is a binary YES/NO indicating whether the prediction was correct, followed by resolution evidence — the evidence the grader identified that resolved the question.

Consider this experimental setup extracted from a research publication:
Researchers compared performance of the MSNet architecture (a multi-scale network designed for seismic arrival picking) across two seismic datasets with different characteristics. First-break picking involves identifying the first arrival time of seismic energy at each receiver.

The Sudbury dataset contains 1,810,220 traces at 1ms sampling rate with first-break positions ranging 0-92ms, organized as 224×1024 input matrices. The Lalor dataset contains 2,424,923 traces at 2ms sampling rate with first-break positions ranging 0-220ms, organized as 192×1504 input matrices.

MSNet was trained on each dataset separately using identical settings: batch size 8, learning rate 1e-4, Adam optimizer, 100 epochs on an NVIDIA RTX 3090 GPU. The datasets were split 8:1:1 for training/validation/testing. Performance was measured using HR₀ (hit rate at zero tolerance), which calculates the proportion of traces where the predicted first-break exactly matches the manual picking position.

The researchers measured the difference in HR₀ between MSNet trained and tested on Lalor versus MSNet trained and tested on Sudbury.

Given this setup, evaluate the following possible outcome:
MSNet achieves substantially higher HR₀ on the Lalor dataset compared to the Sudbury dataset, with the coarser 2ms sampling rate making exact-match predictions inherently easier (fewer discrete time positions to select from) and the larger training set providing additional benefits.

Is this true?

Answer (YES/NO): YES